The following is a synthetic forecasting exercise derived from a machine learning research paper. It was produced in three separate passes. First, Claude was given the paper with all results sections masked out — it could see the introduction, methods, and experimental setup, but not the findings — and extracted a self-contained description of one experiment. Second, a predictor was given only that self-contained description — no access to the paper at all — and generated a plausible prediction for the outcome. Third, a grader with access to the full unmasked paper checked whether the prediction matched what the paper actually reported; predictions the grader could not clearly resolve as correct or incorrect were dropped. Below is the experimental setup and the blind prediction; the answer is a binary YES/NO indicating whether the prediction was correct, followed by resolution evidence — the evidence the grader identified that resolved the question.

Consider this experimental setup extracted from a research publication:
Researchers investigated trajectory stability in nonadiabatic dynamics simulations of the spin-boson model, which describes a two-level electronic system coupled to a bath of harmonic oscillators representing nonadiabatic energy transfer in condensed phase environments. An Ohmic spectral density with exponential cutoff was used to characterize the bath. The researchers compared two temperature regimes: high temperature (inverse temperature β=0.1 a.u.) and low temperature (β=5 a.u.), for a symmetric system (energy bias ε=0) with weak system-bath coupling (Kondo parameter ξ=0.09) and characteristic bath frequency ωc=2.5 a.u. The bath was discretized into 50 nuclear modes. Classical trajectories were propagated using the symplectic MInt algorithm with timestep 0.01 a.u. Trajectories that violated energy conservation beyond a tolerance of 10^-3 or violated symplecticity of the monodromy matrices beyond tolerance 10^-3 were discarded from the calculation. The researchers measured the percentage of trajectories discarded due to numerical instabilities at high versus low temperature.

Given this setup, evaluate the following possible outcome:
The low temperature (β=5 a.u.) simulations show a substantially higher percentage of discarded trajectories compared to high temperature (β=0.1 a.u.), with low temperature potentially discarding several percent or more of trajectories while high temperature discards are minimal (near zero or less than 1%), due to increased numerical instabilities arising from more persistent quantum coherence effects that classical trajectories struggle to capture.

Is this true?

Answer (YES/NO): NO